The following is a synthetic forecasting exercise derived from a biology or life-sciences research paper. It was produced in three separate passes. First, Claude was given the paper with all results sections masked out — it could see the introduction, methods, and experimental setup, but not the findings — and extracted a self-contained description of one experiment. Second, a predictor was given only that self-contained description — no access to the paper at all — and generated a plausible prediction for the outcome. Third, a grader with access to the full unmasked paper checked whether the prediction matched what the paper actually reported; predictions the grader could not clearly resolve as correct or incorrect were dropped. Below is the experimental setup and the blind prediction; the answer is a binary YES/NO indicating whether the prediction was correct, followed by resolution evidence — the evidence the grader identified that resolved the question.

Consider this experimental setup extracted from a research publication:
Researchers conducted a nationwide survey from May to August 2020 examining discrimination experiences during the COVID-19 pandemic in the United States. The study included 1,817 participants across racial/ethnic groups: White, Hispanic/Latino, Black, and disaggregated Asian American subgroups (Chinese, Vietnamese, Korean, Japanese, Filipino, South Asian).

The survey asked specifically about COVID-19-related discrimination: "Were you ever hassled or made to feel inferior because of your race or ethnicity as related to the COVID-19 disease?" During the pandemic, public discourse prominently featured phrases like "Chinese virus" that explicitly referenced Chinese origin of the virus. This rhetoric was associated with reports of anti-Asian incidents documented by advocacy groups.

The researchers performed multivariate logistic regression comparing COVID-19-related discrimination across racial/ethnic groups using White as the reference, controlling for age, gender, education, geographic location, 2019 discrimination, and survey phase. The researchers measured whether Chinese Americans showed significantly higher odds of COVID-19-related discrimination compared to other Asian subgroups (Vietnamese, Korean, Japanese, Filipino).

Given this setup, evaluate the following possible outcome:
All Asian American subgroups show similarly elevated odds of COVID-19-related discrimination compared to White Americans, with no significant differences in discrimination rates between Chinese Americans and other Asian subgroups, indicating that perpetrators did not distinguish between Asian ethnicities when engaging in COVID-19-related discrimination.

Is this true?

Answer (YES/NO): NO